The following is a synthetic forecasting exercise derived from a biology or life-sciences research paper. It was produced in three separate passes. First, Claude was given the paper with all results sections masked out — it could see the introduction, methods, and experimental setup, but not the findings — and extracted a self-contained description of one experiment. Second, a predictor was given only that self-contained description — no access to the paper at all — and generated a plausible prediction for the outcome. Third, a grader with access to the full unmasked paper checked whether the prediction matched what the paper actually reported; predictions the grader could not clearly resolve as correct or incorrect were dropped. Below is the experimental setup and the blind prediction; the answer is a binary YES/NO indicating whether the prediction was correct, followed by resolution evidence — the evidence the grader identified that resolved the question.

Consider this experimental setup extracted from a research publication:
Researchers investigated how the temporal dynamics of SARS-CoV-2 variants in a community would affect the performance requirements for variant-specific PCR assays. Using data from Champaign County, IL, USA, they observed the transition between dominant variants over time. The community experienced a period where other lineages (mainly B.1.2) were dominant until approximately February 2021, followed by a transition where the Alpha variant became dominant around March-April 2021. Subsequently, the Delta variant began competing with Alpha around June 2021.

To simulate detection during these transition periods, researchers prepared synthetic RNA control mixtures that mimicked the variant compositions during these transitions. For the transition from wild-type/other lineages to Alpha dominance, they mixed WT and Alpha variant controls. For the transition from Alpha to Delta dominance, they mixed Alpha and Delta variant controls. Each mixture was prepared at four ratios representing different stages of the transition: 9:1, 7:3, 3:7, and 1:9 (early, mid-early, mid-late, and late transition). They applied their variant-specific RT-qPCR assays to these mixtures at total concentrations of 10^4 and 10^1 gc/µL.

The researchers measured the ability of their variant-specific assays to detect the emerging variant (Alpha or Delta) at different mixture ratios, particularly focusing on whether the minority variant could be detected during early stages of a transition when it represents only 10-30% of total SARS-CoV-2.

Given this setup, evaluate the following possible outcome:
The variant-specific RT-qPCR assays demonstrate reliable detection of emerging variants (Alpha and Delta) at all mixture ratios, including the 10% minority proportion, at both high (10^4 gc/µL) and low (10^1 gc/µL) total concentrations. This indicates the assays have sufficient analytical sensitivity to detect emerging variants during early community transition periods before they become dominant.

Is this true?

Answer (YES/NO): NO